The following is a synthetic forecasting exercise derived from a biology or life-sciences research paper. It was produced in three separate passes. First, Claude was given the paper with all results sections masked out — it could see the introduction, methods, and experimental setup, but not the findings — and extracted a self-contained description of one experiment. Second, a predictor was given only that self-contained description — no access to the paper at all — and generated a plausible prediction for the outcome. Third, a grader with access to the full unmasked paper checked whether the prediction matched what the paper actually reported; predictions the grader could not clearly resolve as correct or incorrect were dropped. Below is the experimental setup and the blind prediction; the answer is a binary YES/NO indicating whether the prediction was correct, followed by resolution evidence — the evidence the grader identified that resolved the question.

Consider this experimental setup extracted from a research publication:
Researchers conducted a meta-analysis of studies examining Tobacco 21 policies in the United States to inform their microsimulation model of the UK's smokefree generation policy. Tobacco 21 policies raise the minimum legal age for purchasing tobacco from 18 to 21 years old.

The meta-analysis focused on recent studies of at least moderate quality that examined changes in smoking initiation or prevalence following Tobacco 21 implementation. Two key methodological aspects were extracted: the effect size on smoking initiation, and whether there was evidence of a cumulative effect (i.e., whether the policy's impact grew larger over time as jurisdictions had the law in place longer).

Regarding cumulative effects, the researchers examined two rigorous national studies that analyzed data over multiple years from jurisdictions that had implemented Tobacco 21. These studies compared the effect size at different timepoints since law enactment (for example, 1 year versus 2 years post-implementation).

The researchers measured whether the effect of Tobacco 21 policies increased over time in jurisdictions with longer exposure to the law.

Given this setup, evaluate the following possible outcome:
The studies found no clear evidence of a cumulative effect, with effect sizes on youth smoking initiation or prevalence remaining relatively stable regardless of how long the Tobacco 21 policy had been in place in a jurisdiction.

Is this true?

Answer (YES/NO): YES